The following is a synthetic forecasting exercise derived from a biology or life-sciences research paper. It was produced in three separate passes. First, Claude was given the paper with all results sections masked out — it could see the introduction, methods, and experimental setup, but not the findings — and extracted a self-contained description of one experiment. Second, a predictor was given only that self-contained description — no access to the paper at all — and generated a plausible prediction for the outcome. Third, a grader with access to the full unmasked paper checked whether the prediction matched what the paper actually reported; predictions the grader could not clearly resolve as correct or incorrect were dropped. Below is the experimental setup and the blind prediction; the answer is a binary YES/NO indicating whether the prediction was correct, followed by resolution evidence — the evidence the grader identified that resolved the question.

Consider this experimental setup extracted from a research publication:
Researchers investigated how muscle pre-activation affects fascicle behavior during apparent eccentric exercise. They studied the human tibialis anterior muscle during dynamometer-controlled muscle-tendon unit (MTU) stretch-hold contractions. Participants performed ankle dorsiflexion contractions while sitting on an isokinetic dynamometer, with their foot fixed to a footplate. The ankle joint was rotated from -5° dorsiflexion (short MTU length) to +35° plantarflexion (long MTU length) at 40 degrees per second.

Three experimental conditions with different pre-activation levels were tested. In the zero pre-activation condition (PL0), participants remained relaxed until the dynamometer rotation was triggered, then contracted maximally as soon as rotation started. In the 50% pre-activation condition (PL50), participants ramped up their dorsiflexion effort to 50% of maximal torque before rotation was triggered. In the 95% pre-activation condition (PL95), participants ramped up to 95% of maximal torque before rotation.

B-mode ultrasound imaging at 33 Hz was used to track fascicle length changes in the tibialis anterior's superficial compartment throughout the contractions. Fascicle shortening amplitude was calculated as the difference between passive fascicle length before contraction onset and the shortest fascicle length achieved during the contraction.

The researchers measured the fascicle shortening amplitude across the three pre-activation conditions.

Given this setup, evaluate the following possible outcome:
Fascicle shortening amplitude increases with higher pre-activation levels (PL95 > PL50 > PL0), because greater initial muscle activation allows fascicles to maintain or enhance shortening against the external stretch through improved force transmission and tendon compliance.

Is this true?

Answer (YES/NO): YES